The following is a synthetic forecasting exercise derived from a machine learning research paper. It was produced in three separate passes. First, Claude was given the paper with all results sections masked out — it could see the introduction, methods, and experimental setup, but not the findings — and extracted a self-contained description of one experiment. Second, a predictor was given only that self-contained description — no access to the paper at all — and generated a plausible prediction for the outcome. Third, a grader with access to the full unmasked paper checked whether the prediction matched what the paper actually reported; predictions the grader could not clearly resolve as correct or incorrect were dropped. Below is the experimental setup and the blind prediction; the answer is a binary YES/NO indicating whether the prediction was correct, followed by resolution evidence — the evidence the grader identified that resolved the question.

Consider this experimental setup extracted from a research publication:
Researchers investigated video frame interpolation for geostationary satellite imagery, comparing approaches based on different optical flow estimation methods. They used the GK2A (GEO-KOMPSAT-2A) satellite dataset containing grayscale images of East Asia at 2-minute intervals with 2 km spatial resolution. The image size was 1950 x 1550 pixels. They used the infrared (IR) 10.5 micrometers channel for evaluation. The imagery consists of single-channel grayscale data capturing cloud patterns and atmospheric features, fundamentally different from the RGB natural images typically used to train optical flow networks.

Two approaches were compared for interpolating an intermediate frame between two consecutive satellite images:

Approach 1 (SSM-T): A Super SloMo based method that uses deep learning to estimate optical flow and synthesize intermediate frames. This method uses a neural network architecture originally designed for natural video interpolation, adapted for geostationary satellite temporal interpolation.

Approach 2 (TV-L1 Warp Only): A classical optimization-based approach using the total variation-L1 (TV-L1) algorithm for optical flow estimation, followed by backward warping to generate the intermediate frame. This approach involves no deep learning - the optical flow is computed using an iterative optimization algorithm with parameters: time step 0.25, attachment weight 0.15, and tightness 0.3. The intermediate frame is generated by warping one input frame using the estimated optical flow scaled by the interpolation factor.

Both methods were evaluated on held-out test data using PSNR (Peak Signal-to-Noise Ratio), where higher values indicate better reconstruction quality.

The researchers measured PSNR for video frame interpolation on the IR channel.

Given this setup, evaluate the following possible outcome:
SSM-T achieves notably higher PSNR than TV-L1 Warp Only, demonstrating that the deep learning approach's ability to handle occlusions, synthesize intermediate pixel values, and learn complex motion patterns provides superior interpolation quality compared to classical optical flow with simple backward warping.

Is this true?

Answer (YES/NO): NO